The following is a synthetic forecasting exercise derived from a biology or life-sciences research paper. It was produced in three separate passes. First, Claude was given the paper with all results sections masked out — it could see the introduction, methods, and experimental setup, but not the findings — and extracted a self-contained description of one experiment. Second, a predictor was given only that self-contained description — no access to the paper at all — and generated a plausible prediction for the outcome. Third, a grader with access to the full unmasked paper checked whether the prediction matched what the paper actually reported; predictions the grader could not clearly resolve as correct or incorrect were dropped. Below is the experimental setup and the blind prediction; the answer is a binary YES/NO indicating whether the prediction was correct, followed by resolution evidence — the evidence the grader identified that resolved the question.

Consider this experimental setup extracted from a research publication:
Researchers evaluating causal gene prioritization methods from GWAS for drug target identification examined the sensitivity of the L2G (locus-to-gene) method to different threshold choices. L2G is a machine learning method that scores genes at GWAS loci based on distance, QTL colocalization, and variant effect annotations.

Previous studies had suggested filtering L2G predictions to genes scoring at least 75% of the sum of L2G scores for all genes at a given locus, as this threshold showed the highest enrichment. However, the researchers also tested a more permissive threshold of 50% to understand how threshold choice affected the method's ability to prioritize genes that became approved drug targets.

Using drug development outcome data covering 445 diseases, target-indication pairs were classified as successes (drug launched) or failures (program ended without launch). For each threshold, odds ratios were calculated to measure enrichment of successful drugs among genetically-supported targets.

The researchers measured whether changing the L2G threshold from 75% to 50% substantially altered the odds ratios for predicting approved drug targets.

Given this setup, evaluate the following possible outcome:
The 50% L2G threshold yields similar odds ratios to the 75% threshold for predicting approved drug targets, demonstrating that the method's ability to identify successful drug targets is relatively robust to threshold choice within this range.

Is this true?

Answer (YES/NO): YES